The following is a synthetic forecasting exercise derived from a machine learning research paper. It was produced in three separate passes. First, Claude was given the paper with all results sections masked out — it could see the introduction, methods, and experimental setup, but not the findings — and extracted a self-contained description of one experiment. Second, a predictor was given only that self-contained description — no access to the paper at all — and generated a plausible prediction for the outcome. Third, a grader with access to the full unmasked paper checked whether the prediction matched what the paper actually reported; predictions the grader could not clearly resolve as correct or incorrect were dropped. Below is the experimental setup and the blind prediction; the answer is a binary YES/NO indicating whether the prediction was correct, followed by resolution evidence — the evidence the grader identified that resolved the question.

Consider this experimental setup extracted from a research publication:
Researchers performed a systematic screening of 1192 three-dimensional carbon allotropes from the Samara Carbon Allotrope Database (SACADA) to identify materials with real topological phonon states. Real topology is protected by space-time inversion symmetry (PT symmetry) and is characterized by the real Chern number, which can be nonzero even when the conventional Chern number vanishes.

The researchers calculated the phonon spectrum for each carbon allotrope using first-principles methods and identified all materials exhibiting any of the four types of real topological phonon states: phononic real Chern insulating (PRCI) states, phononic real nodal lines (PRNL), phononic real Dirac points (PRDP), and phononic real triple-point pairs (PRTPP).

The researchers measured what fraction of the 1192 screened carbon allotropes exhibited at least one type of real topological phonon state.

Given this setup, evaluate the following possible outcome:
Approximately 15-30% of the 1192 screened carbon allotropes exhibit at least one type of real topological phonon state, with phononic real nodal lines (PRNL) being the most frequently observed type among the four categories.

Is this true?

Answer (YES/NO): NO